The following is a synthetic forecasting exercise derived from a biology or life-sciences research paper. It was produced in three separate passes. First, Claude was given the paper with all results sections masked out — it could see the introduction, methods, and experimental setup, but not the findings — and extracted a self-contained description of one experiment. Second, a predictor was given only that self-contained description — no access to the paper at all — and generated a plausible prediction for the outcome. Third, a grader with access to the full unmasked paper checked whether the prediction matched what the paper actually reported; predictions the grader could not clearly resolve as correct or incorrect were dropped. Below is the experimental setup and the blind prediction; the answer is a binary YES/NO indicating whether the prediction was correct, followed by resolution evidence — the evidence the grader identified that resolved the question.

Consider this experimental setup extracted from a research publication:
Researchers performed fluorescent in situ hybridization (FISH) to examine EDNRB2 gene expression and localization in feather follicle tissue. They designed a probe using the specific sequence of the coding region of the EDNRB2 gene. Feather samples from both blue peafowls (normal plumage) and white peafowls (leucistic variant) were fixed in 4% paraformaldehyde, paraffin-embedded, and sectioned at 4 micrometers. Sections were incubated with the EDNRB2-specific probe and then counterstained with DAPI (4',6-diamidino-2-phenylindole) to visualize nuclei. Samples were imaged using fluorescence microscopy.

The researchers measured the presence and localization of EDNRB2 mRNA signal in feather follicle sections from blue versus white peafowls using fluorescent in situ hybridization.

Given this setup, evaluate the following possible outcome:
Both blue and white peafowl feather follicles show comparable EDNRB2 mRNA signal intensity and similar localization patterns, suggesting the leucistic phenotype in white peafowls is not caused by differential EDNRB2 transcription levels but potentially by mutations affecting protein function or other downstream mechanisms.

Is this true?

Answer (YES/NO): NO